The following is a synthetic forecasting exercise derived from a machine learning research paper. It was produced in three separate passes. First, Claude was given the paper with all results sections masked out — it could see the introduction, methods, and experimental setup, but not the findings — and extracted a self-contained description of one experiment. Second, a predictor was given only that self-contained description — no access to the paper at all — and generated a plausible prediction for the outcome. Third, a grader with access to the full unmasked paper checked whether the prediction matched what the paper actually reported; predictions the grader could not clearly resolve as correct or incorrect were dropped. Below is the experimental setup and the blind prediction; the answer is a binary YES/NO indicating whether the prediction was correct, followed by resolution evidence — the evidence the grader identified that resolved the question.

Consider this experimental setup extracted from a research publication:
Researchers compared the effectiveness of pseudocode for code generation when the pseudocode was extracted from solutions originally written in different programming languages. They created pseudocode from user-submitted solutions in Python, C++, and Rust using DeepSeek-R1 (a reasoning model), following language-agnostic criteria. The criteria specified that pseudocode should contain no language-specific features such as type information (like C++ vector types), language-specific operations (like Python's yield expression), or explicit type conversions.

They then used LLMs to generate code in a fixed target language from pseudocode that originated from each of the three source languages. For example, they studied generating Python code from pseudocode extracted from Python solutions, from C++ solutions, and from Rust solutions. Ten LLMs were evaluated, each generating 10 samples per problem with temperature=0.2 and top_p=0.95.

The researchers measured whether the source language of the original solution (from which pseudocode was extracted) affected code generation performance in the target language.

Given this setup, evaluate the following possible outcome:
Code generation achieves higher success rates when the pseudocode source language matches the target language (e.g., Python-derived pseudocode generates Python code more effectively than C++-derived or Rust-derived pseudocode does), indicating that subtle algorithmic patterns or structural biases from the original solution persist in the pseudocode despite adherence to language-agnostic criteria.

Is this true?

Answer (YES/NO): NO